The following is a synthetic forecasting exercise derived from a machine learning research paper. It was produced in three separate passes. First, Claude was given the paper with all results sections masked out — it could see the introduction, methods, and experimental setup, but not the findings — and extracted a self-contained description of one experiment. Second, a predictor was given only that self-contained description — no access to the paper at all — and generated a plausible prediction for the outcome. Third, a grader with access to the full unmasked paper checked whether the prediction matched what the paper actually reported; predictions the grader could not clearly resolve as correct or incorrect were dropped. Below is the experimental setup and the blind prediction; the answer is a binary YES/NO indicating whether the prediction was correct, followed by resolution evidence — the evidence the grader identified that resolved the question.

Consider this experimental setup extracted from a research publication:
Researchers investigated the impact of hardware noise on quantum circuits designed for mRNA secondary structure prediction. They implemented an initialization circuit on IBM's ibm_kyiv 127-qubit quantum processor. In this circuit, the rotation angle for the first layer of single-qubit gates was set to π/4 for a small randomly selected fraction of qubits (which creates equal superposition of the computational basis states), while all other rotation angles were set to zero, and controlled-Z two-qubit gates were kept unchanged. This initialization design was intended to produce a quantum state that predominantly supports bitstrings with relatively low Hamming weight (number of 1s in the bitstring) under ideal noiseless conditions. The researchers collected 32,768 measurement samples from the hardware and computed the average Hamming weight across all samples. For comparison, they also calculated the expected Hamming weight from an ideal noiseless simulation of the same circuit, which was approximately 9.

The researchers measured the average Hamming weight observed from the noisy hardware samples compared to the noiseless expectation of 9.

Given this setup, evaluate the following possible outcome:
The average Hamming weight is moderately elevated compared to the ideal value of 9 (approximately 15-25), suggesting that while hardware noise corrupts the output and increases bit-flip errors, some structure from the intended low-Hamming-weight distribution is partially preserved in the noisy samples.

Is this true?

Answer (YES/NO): YES